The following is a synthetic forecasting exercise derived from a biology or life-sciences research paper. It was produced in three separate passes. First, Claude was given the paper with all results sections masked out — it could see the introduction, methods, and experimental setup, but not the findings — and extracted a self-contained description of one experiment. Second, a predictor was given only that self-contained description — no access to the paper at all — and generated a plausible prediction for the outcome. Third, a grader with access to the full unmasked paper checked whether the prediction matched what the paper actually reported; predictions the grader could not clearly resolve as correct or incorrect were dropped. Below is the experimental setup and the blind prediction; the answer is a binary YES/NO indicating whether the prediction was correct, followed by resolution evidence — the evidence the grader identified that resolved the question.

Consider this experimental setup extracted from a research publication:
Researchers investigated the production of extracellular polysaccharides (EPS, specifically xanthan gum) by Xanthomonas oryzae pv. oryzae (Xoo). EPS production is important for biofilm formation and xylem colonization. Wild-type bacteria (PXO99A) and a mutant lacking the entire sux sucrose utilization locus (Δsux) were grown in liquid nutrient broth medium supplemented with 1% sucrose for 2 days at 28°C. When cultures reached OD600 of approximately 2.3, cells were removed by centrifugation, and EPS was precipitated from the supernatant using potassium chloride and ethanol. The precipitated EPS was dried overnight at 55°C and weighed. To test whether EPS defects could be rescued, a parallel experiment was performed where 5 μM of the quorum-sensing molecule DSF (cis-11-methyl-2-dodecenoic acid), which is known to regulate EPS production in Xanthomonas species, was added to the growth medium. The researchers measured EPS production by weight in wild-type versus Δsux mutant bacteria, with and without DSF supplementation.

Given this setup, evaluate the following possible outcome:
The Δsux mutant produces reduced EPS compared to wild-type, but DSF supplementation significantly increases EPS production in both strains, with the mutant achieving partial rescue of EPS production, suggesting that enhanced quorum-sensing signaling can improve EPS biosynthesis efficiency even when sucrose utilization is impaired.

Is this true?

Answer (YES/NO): NO